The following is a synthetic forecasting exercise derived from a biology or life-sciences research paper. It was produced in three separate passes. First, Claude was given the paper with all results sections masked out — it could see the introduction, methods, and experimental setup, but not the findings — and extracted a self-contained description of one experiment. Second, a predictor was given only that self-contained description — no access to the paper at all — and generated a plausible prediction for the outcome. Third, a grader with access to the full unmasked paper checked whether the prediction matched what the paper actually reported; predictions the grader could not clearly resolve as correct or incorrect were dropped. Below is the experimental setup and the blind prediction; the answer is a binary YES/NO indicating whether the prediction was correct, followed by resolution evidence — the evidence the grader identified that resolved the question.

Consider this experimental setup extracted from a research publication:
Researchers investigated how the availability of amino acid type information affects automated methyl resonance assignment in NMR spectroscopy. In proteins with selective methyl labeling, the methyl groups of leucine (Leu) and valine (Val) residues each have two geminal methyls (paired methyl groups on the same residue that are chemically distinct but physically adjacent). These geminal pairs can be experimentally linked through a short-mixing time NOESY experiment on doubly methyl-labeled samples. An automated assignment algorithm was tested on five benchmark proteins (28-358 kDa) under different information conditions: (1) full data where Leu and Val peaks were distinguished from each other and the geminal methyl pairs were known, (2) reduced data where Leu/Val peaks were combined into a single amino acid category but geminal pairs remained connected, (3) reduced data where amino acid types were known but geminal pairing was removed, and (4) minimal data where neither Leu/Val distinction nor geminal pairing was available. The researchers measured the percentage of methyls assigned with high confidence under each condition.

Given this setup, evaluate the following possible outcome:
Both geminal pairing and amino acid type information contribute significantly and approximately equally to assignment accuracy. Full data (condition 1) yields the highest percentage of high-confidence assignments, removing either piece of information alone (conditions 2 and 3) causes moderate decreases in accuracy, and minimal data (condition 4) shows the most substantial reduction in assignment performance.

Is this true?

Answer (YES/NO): NO